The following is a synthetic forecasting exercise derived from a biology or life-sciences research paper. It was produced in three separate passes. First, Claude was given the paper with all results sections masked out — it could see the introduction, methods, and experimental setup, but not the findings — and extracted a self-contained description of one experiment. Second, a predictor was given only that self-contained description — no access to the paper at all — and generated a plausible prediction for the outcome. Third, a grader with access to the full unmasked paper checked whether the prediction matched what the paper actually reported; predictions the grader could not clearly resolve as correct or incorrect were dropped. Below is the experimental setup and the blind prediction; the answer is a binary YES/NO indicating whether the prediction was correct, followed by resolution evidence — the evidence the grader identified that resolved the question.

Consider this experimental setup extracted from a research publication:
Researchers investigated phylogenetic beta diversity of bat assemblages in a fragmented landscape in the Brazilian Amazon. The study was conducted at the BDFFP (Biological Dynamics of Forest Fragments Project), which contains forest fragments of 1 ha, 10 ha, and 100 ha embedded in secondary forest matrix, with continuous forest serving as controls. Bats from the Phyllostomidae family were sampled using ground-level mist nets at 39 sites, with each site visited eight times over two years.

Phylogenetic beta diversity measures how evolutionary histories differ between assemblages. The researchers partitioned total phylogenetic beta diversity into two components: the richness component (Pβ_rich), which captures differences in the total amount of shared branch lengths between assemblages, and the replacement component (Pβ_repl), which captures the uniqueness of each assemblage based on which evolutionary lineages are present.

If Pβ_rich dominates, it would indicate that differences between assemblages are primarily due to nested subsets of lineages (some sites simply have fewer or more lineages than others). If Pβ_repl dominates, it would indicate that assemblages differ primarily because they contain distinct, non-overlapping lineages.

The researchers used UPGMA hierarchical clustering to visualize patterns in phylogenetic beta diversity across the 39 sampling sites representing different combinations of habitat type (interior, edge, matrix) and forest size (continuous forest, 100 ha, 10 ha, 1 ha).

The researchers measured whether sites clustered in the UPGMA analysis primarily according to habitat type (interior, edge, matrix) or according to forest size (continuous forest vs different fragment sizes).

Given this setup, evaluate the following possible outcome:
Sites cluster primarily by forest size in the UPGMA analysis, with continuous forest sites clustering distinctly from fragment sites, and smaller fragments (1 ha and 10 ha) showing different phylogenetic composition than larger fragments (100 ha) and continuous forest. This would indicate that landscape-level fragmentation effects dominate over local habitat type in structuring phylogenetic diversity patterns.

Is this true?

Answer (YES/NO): NO